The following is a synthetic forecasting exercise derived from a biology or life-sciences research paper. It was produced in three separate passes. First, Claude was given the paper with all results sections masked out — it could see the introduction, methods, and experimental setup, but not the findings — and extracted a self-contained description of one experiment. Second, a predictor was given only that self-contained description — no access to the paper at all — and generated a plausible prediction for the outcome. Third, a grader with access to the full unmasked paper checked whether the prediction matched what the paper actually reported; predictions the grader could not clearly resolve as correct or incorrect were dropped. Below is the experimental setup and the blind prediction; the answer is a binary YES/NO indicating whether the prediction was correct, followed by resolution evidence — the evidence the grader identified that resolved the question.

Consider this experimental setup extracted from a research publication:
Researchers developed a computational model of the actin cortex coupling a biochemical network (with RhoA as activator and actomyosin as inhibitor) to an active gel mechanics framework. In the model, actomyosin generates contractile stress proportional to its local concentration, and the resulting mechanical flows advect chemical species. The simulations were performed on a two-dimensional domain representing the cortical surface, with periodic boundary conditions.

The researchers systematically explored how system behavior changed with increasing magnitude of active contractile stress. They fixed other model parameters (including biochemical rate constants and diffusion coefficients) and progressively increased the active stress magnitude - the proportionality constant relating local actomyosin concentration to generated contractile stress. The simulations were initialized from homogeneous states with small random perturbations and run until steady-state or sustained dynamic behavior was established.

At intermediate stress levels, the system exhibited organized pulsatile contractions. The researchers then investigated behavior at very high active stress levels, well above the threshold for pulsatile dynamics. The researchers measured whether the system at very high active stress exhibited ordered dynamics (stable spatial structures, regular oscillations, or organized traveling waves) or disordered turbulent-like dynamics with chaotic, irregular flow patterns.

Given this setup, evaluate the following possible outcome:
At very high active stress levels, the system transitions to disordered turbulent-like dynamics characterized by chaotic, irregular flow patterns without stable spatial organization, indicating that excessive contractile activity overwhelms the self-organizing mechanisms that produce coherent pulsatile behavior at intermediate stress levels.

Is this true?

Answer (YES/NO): YES